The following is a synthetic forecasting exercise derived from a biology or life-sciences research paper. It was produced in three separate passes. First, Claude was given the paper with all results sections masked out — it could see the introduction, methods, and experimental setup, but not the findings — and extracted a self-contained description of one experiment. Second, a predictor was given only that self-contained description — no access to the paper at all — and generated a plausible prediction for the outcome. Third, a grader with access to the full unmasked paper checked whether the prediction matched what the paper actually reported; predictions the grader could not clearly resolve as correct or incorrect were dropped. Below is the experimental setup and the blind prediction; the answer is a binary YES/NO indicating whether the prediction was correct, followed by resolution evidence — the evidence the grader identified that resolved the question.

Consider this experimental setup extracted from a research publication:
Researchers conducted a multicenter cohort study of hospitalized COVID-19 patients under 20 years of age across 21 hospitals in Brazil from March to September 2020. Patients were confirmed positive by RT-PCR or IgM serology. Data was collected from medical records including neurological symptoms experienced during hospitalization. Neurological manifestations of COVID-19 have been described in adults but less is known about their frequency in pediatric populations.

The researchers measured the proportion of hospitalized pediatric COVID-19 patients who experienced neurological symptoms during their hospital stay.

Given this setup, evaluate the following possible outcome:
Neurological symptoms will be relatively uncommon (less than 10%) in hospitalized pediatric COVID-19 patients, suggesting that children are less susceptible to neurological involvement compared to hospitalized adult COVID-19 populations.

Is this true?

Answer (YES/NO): NO